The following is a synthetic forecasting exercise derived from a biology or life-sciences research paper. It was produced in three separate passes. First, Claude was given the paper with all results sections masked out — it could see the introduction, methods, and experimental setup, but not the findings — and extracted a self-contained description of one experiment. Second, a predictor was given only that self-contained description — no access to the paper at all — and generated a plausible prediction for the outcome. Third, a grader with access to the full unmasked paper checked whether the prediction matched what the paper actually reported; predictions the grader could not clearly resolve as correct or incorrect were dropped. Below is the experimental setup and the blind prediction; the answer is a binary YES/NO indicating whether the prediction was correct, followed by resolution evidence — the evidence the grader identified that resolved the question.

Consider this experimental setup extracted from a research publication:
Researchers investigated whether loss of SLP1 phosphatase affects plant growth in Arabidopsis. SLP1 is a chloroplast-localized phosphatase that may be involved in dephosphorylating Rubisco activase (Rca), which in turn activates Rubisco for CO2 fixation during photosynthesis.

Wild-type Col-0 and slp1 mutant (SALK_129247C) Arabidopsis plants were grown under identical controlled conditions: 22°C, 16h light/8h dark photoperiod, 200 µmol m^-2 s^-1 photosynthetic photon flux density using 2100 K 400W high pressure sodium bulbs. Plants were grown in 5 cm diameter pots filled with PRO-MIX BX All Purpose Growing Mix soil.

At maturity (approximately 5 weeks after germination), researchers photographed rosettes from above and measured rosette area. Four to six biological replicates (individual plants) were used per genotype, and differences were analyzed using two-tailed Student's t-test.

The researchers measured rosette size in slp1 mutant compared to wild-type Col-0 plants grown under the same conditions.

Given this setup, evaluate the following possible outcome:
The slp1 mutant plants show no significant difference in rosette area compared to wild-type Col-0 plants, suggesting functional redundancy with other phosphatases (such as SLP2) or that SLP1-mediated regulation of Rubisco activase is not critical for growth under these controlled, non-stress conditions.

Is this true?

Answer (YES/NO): NO